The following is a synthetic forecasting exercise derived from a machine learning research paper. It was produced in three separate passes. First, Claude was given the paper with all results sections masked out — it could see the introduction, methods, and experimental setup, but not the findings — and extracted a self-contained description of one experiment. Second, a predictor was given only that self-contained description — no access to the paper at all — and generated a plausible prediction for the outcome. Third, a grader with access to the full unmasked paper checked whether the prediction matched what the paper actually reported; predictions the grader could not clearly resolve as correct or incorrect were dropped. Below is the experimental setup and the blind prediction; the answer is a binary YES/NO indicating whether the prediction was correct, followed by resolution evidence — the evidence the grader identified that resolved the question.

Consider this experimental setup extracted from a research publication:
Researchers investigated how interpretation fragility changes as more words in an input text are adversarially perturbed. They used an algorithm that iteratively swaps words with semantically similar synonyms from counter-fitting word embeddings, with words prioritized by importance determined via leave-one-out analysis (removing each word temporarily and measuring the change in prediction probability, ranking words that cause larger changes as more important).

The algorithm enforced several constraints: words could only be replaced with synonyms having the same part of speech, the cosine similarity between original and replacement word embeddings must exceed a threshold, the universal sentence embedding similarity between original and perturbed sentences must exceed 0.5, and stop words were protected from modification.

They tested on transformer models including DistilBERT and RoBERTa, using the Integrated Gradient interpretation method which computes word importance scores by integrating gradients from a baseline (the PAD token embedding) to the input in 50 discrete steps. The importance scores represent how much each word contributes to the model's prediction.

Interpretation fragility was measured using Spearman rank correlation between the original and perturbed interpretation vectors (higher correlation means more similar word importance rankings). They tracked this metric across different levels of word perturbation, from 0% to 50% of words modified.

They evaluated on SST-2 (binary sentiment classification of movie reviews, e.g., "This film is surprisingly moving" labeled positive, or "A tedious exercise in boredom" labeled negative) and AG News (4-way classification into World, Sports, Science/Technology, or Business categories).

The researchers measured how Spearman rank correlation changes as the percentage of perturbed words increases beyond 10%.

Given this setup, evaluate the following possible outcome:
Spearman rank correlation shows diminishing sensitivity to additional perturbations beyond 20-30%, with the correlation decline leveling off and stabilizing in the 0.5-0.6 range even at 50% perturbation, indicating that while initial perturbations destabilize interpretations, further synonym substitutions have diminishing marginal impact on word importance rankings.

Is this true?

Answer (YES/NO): NO